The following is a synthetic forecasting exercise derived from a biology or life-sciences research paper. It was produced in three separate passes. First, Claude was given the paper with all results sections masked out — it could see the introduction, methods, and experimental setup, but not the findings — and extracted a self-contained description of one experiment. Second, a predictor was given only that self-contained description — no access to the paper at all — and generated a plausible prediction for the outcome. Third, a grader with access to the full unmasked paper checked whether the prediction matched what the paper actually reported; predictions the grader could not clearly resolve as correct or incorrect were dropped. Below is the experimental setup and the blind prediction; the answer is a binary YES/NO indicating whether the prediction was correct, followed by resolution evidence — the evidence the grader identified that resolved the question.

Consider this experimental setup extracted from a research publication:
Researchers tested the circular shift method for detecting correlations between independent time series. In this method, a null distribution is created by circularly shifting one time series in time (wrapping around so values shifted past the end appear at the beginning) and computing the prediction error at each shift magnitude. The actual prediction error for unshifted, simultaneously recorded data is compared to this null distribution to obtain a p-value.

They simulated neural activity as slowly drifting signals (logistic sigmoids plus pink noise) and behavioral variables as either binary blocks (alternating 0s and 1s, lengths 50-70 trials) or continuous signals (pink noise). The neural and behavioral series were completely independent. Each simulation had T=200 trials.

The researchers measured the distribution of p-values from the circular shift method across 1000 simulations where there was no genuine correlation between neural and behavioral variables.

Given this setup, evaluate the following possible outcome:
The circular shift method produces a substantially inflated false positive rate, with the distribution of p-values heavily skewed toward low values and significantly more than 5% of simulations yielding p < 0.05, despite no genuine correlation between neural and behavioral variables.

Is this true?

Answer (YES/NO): YES